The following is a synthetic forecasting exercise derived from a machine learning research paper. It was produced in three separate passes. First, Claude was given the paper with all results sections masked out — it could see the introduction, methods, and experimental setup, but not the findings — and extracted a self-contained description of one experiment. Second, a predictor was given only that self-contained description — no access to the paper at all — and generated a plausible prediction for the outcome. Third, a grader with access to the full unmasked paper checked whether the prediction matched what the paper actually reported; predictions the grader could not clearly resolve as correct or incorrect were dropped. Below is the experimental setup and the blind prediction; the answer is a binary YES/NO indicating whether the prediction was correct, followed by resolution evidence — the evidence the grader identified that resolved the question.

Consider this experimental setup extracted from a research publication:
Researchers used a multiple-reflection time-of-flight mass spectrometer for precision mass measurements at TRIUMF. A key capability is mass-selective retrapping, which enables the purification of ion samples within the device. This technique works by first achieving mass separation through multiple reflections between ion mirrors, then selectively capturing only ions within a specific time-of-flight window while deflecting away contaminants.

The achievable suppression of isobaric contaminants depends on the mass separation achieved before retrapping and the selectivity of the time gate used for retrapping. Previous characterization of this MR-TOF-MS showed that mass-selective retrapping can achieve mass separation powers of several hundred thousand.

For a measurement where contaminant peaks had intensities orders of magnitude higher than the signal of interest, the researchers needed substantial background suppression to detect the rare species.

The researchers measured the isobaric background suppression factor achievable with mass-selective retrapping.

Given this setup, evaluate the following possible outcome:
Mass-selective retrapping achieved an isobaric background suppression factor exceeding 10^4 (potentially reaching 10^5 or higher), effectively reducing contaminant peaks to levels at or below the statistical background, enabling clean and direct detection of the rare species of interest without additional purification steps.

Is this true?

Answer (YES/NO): NO